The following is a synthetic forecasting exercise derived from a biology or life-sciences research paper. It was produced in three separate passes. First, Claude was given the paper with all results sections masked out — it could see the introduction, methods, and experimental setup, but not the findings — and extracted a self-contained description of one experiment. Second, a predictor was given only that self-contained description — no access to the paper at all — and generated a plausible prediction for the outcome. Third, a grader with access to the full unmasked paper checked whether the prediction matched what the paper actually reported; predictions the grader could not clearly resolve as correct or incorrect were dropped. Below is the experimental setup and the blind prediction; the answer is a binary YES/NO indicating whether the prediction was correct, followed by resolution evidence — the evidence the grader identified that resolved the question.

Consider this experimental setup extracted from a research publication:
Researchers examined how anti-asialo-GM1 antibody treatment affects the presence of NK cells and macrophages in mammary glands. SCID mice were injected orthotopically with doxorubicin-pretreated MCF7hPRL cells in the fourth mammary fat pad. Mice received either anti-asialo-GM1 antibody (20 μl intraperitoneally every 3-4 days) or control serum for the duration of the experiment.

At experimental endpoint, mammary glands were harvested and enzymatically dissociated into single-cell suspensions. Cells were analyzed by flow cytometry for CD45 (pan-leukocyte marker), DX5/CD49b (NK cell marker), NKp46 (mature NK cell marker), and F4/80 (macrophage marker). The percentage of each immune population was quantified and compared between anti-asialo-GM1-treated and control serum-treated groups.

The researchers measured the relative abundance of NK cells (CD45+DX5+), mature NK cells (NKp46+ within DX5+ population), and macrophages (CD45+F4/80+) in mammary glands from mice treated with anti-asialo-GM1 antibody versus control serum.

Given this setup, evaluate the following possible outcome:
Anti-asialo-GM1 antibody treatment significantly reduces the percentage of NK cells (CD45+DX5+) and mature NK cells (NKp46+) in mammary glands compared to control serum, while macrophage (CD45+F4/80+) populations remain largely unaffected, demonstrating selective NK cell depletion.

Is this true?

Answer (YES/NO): NO